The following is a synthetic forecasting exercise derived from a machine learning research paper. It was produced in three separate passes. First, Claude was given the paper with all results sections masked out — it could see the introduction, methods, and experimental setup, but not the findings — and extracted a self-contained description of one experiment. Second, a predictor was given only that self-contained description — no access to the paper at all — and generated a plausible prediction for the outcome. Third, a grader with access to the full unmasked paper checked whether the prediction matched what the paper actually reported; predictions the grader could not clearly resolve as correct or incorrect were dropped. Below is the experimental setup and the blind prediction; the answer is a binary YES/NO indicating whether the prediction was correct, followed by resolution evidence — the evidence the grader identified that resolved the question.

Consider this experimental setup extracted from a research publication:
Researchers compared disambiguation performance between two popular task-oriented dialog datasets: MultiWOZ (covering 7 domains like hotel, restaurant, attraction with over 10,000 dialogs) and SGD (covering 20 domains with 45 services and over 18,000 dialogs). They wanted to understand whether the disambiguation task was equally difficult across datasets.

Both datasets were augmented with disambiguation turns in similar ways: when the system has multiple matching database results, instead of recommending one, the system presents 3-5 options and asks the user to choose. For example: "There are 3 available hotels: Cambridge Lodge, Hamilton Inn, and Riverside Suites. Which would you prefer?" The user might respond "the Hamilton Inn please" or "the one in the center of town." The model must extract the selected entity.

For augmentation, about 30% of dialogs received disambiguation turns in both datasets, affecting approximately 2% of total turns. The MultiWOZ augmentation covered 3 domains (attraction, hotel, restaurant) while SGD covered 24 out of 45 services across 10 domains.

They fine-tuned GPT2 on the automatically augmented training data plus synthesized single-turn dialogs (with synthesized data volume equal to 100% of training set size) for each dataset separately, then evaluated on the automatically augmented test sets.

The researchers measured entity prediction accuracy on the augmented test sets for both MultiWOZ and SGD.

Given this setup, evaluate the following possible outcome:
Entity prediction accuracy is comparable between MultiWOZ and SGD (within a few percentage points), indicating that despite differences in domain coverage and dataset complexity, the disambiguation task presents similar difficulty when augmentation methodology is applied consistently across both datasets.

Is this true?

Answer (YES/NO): NO